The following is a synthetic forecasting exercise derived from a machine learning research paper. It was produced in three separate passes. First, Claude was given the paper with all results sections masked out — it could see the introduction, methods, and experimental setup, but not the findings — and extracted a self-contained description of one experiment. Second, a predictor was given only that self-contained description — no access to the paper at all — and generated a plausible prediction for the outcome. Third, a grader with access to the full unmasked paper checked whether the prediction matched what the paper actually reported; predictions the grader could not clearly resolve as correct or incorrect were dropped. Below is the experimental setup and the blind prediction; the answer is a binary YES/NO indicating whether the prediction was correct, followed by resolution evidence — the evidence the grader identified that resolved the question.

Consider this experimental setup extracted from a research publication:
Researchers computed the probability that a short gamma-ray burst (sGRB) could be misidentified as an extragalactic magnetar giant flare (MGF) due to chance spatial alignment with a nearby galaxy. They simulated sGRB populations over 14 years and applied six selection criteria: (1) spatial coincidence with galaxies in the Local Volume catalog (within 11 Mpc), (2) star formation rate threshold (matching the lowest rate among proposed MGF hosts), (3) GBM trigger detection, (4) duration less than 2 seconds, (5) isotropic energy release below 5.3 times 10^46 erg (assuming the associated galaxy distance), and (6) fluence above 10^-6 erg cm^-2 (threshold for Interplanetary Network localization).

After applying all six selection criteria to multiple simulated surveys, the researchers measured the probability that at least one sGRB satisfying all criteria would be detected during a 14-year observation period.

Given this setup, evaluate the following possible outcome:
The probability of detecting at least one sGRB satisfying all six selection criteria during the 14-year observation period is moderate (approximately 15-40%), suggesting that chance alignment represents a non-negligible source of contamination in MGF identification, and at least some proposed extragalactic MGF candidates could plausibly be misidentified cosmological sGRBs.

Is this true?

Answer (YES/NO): YES